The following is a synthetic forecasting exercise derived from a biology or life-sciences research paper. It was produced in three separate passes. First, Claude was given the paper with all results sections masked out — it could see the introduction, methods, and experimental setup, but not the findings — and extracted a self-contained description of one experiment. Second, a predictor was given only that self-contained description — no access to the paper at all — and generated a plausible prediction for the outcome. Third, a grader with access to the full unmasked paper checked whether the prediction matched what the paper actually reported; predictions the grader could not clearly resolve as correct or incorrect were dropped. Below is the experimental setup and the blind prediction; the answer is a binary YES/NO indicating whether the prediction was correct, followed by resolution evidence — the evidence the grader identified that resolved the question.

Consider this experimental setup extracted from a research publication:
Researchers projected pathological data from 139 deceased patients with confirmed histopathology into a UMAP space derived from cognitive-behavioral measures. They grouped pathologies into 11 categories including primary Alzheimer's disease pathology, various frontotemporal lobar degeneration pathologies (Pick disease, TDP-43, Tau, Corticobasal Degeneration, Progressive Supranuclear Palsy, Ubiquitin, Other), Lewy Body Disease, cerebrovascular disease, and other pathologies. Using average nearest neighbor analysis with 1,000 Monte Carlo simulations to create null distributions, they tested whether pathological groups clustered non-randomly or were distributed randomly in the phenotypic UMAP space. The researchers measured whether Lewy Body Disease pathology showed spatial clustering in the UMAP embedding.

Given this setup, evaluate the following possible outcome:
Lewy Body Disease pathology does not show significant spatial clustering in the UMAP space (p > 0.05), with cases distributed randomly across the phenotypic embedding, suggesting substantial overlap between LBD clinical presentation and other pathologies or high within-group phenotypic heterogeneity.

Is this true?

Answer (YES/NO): NO